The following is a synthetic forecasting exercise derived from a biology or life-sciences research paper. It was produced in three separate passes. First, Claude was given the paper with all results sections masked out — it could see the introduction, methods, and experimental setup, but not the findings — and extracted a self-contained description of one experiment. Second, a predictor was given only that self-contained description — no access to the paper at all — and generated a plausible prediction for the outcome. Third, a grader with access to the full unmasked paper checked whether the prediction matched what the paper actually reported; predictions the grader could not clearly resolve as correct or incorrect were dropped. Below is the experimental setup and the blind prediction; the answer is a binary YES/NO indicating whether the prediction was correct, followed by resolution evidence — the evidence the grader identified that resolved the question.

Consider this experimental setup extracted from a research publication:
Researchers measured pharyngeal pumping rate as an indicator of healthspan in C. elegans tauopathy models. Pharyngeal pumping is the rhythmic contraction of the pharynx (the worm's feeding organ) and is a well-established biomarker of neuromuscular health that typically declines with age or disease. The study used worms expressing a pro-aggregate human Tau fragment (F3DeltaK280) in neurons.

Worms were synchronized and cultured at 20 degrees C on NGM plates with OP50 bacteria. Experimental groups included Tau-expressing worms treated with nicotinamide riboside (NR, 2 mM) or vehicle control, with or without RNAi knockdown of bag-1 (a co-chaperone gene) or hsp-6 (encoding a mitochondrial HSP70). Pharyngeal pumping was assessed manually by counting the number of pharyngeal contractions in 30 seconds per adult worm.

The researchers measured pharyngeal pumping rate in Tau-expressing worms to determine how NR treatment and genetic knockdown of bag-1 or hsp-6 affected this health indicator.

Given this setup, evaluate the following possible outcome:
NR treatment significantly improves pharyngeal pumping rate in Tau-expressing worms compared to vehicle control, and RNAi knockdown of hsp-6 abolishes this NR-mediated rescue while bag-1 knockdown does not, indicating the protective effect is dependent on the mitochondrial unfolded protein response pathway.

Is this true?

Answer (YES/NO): NO